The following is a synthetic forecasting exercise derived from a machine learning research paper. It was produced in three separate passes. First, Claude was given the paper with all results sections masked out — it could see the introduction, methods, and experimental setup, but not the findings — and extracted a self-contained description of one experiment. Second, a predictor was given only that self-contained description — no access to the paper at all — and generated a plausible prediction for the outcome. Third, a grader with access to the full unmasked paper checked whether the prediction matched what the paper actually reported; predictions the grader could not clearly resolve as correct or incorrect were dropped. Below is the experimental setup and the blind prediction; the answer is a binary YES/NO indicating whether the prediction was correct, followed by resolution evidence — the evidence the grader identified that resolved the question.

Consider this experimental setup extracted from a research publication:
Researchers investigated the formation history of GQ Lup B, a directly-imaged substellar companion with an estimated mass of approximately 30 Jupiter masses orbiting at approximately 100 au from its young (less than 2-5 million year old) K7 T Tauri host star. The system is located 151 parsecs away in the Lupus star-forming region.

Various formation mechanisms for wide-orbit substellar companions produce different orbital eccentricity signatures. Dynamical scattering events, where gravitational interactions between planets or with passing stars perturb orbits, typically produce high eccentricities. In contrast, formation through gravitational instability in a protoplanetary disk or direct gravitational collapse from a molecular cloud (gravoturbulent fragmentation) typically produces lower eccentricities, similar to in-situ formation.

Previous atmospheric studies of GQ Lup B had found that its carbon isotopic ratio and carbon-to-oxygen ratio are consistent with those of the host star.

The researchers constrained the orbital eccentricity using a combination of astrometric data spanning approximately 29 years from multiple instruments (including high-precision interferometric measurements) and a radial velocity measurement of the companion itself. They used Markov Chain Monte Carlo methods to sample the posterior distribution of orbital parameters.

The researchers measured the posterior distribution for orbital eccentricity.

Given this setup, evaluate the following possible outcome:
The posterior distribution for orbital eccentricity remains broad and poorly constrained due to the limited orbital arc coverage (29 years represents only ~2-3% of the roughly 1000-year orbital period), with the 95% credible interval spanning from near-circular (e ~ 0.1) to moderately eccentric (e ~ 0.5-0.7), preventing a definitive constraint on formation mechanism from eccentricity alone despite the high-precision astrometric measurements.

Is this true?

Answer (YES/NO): NO